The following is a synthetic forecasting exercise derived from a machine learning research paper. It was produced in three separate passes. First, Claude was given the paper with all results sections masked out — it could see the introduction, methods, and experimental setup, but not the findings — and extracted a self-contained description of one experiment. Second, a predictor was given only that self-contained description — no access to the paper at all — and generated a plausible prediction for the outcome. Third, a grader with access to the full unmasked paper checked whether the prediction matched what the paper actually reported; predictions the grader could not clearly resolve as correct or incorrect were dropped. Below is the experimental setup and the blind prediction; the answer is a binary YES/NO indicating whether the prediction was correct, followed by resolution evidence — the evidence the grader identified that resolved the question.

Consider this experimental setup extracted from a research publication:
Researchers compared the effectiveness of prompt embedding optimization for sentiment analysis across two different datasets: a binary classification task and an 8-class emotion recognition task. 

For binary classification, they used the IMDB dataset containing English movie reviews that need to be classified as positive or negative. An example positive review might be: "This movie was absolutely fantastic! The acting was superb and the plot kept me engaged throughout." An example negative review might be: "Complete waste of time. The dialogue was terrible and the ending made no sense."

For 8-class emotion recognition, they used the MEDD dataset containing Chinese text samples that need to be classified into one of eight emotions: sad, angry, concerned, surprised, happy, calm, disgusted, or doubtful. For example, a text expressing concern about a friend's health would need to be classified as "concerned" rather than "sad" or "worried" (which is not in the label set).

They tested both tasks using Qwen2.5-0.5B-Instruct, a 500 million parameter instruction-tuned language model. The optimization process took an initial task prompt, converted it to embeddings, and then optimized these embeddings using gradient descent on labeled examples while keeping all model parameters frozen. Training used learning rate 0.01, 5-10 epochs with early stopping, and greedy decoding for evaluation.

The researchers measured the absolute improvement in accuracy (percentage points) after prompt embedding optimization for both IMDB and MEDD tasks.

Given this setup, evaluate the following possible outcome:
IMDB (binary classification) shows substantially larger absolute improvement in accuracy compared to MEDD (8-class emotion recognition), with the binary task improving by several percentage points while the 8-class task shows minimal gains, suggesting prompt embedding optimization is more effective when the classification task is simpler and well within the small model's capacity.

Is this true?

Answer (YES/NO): NO